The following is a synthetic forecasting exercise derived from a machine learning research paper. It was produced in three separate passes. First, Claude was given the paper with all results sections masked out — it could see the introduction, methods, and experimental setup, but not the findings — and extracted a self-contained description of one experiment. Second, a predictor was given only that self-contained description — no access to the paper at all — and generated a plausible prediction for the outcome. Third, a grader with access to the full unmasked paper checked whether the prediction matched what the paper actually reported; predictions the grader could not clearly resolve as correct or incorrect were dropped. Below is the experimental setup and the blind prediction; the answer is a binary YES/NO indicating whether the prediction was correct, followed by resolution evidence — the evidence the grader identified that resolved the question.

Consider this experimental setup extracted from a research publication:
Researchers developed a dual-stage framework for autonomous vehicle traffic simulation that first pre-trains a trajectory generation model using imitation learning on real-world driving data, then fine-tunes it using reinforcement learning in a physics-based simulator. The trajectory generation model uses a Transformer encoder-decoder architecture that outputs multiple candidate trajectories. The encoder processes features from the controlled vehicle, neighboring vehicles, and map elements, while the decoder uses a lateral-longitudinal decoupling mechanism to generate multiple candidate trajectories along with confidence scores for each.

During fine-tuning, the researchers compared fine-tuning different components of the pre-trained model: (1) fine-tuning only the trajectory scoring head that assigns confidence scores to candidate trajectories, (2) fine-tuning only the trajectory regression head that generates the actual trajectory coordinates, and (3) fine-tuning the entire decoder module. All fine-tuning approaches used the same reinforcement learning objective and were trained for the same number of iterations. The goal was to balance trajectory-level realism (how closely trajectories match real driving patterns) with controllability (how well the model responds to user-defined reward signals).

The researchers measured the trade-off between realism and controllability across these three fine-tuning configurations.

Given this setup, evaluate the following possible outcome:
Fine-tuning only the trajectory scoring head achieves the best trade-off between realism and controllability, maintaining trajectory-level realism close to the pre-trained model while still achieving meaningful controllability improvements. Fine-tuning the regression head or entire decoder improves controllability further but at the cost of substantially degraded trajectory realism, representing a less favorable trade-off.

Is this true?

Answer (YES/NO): NO